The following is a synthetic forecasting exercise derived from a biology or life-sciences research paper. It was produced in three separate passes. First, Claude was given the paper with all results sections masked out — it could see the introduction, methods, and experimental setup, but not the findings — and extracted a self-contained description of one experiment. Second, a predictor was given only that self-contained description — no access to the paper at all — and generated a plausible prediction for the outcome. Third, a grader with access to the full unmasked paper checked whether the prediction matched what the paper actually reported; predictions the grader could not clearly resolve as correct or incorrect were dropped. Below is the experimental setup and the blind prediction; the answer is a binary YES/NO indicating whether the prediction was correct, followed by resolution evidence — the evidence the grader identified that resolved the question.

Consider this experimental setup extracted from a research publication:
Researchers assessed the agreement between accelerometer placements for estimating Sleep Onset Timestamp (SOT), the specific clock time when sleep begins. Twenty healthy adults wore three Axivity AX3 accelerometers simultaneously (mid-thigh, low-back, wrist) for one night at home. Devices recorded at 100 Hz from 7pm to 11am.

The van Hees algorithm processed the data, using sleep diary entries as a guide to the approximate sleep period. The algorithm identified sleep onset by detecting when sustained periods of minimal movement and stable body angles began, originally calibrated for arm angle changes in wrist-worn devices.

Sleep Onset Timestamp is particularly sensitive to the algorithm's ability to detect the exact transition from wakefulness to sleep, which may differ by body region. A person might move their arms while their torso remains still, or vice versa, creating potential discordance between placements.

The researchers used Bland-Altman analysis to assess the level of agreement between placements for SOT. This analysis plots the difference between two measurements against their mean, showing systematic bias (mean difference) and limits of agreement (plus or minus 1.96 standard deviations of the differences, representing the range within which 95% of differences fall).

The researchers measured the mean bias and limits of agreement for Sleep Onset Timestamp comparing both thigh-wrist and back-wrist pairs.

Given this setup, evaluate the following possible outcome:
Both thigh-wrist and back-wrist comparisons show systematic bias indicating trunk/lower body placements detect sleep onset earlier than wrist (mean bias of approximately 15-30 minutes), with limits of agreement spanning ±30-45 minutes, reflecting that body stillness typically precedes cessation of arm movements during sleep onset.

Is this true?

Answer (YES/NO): NO